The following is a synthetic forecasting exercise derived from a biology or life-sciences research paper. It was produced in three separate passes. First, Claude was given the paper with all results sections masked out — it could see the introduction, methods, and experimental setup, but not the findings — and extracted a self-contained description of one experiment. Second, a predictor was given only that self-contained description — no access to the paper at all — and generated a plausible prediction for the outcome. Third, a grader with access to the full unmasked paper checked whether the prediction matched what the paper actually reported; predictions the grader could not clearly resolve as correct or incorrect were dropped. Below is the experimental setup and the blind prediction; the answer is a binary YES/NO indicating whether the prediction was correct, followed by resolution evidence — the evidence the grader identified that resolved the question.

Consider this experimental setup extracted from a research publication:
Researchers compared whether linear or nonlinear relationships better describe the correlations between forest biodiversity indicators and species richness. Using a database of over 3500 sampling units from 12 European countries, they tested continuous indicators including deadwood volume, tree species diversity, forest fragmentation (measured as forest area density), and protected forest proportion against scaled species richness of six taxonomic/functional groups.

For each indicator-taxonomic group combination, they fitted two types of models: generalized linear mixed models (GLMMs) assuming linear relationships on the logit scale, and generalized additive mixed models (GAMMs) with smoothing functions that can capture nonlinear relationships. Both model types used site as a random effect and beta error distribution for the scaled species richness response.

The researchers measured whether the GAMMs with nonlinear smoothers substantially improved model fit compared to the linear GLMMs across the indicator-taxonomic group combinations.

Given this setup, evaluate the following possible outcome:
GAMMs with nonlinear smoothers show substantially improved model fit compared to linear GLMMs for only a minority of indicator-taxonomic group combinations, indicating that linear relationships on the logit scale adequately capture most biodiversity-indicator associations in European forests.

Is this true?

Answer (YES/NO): YES